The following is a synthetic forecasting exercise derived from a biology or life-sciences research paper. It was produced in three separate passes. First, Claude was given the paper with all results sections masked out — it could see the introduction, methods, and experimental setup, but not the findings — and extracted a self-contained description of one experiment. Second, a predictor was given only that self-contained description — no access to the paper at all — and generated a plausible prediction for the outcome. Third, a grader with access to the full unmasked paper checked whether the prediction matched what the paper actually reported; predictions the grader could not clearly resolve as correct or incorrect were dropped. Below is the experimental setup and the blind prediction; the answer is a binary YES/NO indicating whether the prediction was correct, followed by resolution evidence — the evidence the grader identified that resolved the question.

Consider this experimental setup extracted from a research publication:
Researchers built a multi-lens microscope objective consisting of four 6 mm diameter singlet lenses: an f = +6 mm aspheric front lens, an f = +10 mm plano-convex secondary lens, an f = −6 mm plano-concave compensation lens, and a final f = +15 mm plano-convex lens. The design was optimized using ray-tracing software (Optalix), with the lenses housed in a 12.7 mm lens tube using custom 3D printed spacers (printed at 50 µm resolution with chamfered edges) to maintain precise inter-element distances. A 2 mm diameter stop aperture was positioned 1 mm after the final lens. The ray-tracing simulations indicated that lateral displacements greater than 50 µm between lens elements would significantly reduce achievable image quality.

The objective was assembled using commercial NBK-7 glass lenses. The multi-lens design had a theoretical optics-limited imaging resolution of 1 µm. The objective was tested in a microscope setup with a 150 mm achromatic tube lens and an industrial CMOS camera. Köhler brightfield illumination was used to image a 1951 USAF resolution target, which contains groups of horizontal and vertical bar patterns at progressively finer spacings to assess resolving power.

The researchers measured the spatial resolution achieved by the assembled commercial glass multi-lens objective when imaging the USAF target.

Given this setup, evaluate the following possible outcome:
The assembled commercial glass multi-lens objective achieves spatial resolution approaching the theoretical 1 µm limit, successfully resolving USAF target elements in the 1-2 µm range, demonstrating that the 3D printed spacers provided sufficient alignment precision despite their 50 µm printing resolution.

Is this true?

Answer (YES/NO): YES